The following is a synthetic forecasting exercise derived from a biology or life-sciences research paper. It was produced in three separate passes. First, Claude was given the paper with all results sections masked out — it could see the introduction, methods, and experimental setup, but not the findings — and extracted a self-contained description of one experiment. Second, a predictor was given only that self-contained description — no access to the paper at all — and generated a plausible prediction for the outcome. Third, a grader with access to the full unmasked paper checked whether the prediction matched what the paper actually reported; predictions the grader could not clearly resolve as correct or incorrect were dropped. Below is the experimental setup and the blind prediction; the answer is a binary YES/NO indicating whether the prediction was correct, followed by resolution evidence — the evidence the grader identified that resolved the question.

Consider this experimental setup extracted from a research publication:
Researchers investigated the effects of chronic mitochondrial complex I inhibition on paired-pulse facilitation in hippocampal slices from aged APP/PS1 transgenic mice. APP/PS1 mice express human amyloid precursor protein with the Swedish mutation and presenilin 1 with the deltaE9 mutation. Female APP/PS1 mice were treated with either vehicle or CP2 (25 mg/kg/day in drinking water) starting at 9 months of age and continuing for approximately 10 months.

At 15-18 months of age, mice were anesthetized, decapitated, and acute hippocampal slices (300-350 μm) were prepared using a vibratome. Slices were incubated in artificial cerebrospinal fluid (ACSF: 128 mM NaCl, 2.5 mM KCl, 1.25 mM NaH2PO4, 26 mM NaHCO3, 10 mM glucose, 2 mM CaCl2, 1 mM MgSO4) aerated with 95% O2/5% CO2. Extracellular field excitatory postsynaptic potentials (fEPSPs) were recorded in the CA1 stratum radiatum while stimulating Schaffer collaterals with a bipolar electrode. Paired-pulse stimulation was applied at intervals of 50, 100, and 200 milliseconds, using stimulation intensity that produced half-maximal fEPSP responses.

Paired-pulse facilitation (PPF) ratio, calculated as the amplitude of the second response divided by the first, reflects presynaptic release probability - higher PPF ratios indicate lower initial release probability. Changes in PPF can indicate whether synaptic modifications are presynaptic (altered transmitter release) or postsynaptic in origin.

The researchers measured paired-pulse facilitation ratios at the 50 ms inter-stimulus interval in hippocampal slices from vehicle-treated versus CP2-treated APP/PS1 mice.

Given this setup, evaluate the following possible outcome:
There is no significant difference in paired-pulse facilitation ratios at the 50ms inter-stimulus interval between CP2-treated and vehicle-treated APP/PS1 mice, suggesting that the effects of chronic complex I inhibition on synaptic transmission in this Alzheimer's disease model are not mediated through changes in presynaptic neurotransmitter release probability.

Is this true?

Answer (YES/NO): YES